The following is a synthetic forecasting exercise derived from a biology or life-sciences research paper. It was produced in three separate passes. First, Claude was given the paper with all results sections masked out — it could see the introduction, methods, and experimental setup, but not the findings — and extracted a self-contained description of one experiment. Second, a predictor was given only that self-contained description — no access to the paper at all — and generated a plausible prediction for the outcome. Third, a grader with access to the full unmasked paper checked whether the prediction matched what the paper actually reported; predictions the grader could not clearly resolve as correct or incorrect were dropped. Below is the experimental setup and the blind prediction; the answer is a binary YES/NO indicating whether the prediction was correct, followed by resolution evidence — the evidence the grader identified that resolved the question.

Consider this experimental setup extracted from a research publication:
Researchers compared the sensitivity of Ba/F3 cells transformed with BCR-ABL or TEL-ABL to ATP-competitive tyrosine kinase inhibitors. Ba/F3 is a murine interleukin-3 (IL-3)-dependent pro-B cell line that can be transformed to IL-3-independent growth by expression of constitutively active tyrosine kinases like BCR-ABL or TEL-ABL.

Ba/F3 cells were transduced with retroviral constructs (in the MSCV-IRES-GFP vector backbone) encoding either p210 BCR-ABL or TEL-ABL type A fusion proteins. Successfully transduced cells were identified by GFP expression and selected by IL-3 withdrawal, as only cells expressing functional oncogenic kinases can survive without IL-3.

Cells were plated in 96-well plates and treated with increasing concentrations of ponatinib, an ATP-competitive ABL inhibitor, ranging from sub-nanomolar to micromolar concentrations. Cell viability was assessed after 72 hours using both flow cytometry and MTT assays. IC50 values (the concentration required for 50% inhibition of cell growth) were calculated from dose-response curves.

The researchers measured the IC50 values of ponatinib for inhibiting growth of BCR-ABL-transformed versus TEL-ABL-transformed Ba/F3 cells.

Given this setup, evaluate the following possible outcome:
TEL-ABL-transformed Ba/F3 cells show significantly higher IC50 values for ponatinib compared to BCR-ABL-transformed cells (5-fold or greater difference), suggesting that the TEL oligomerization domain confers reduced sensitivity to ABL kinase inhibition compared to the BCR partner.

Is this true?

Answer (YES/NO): NO